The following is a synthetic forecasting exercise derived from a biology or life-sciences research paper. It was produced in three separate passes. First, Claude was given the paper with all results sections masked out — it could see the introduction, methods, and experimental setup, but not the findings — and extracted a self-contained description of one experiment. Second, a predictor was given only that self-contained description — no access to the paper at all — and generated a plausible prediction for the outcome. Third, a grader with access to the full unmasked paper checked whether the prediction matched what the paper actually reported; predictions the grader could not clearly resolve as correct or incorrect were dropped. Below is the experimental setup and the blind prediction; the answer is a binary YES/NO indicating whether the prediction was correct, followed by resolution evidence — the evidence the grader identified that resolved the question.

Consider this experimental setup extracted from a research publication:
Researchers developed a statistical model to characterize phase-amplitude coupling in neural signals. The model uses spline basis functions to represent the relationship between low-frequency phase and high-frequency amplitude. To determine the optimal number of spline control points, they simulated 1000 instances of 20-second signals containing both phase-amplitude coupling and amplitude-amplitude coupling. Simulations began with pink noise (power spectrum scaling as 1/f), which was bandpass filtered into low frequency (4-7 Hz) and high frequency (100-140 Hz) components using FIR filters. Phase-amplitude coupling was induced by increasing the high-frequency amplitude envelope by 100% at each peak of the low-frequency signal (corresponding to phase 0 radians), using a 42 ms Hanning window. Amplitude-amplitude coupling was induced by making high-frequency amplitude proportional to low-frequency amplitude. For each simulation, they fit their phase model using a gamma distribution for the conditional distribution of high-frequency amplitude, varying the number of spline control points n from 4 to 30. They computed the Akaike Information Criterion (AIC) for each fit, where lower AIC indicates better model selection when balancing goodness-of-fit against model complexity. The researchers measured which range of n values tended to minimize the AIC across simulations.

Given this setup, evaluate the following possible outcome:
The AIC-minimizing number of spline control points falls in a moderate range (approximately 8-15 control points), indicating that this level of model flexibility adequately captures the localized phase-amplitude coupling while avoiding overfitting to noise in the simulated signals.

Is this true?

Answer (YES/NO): NO